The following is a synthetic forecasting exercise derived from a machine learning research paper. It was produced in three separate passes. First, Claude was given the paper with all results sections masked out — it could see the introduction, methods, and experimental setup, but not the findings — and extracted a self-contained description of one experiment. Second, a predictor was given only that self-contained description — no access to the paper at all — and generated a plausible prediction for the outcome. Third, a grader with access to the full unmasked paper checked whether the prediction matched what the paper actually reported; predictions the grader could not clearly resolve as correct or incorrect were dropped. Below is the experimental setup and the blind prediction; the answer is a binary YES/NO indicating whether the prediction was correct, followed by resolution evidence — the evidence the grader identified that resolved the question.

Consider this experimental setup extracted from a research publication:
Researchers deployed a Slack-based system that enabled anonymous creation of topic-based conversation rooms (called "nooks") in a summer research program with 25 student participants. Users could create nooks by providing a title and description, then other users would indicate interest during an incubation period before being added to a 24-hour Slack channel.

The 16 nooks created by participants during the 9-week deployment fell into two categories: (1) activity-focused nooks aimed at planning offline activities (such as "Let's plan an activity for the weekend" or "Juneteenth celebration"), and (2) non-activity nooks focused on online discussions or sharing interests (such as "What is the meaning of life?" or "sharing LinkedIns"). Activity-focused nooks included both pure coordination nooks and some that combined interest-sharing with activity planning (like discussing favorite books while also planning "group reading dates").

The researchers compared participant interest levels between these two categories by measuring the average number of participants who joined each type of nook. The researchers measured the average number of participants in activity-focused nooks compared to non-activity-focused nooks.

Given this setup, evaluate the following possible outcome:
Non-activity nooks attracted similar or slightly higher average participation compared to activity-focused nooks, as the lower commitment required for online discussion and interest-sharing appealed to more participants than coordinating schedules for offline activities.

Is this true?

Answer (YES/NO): NO